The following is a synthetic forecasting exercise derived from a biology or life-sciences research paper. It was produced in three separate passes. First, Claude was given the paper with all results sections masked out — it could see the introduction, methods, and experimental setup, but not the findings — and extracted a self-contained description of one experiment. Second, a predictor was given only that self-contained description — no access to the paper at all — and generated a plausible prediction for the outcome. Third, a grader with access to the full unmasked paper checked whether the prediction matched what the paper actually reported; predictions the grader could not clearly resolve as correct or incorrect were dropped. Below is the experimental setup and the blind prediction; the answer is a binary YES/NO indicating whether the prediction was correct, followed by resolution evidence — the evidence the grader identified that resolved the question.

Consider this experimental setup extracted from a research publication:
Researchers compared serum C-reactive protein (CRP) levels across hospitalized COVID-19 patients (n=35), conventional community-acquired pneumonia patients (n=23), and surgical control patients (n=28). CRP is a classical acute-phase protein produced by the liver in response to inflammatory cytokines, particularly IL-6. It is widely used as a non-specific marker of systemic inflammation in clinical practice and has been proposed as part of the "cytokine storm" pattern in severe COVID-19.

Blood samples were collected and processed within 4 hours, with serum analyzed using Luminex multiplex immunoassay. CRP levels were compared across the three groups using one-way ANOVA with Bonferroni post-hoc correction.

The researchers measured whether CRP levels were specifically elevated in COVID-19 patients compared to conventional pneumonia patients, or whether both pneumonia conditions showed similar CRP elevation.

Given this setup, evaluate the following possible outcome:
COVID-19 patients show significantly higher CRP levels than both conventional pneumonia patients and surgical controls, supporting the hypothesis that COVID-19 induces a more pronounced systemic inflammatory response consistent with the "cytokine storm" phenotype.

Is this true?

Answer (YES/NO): NO